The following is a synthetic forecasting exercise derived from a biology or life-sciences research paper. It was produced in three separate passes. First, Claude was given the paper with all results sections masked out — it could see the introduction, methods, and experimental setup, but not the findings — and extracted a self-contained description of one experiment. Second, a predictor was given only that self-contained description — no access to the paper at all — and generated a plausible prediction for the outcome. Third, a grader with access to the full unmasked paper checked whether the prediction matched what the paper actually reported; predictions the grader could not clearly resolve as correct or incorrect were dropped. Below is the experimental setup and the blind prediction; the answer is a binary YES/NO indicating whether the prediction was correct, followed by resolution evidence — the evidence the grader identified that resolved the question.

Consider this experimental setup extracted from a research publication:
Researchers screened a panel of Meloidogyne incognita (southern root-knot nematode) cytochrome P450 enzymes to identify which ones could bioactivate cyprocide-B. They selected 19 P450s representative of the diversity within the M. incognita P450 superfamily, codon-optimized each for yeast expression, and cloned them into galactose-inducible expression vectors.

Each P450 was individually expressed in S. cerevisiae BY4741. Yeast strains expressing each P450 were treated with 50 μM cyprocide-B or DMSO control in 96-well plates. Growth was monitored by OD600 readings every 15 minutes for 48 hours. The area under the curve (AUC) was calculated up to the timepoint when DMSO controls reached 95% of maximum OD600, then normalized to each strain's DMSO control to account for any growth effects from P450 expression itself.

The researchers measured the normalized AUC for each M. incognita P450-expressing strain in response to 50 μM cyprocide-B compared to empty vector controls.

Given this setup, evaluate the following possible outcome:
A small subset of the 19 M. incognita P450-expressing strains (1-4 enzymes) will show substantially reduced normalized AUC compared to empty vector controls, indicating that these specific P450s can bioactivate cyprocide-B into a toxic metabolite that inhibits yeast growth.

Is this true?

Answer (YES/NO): YES